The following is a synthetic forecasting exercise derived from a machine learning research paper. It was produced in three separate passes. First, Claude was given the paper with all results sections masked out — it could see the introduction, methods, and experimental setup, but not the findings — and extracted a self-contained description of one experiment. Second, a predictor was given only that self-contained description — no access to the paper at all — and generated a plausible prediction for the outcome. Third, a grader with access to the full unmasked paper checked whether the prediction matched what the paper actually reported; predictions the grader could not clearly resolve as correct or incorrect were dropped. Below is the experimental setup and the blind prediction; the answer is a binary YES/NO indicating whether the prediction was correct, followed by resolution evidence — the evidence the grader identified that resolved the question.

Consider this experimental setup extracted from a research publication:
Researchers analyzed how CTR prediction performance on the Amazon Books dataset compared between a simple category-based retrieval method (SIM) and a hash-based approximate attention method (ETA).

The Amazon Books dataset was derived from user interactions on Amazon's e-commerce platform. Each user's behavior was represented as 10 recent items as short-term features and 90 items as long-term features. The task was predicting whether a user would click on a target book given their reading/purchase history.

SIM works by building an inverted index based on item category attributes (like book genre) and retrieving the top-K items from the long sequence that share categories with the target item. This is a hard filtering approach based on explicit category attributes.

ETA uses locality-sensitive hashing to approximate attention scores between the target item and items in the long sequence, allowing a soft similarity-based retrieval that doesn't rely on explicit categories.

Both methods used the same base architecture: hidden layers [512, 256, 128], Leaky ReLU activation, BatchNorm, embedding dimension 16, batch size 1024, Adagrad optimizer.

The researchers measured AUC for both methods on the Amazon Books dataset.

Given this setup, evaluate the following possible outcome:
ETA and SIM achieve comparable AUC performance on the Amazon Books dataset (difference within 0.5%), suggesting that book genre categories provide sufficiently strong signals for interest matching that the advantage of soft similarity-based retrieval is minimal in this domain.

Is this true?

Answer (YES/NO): NO